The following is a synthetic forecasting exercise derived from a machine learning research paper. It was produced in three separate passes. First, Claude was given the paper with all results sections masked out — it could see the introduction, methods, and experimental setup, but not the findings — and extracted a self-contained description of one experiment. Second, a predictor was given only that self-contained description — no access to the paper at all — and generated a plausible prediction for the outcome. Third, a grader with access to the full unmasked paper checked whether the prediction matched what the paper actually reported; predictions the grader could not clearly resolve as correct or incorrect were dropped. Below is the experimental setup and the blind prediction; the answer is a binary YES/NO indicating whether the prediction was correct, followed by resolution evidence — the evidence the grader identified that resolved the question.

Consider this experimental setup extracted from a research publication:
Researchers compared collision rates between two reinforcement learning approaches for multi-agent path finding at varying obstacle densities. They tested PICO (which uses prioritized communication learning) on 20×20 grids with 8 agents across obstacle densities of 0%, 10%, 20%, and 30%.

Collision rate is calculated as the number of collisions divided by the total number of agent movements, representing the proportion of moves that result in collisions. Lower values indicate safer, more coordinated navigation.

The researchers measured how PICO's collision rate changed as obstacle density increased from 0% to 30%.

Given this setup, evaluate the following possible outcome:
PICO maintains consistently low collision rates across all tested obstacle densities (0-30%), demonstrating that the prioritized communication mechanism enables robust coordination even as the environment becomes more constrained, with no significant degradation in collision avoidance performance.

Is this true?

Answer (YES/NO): YES